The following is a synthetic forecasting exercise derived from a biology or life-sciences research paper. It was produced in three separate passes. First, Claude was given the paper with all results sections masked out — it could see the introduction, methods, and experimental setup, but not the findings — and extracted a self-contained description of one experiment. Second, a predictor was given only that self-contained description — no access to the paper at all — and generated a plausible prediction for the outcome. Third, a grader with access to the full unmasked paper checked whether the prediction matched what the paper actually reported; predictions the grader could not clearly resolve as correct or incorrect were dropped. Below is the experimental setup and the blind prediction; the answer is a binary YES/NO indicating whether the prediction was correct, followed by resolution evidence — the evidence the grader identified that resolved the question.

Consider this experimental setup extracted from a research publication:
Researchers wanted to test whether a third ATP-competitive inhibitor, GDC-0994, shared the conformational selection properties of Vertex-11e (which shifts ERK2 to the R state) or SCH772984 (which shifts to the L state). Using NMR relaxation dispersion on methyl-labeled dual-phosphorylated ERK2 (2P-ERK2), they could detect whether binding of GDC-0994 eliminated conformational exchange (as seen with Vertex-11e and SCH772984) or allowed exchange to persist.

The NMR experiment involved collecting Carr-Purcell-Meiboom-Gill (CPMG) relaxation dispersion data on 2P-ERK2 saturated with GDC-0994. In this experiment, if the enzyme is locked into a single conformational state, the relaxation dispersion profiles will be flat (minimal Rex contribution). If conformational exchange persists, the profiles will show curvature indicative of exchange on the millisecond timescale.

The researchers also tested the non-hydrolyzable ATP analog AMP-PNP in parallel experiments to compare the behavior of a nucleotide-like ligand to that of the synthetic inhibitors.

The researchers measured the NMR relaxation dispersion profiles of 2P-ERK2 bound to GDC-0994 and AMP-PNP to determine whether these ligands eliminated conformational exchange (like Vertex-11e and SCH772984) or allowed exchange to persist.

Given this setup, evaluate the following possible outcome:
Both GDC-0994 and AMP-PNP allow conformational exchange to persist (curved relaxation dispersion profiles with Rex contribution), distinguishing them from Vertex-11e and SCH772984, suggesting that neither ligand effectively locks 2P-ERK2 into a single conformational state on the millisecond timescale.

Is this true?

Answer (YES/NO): YES